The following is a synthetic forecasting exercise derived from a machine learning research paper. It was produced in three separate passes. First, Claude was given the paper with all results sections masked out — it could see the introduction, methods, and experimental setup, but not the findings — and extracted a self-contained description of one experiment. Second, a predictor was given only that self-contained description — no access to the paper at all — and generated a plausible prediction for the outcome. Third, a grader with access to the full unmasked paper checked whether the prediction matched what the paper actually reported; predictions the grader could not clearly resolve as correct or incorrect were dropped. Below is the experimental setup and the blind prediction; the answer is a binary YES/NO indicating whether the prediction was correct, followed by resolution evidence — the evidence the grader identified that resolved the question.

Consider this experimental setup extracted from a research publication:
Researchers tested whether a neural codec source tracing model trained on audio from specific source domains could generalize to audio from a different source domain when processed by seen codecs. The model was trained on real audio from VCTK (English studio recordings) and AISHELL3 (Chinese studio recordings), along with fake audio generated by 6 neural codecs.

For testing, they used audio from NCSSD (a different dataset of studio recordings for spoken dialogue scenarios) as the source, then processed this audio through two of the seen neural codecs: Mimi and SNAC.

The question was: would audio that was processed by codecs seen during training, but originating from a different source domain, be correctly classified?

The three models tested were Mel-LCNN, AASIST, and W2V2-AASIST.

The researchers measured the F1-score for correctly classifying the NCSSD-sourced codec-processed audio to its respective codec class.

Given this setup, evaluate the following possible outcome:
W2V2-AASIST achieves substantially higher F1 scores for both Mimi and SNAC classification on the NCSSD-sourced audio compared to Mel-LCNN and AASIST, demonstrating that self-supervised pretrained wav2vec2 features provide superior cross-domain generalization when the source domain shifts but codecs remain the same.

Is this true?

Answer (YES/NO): NO